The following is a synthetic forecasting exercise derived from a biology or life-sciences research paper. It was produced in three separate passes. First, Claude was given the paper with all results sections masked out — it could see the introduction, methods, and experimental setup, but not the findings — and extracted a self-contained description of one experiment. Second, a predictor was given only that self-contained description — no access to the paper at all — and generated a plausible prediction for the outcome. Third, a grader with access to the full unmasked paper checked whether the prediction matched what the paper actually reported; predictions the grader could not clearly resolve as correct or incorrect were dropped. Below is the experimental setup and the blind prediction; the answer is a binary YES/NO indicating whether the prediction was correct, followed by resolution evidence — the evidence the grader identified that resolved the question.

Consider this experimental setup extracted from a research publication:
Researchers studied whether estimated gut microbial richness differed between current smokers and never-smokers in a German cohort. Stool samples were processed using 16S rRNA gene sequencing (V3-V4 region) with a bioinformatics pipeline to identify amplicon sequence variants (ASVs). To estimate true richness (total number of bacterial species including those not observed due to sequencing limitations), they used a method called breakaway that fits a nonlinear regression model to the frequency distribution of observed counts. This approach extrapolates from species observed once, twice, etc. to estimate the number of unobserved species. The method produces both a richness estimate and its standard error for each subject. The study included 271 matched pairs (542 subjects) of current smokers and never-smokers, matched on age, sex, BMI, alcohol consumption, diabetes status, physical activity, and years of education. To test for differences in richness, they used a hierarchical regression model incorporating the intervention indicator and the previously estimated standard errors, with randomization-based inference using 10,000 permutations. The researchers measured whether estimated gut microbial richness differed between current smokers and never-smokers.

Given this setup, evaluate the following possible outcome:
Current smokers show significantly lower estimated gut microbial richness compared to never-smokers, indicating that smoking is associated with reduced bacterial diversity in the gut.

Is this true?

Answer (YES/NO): NO